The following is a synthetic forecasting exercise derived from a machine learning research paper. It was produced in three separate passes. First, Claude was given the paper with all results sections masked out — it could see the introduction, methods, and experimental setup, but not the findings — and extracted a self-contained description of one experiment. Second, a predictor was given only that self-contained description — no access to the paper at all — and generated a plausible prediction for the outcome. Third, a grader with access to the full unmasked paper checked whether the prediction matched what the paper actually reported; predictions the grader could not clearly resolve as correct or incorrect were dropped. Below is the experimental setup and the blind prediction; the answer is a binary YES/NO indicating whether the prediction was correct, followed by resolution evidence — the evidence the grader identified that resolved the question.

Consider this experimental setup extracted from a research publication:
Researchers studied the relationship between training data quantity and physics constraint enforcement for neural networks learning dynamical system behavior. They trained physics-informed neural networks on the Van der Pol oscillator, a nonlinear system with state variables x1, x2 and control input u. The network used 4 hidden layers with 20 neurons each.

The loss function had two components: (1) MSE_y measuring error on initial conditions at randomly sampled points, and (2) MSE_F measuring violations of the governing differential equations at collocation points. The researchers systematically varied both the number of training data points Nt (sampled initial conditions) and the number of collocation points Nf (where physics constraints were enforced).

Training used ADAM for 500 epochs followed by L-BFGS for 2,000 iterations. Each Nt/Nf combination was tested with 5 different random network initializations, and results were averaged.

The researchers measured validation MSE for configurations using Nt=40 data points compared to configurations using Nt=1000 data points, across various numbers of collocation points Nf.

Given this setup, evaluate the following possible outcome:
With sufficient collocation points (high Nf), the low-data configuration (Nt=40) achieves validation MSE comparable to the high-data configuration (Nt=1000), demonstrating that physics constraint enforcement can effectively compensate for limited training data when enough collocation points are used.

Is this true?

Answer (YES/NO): NO